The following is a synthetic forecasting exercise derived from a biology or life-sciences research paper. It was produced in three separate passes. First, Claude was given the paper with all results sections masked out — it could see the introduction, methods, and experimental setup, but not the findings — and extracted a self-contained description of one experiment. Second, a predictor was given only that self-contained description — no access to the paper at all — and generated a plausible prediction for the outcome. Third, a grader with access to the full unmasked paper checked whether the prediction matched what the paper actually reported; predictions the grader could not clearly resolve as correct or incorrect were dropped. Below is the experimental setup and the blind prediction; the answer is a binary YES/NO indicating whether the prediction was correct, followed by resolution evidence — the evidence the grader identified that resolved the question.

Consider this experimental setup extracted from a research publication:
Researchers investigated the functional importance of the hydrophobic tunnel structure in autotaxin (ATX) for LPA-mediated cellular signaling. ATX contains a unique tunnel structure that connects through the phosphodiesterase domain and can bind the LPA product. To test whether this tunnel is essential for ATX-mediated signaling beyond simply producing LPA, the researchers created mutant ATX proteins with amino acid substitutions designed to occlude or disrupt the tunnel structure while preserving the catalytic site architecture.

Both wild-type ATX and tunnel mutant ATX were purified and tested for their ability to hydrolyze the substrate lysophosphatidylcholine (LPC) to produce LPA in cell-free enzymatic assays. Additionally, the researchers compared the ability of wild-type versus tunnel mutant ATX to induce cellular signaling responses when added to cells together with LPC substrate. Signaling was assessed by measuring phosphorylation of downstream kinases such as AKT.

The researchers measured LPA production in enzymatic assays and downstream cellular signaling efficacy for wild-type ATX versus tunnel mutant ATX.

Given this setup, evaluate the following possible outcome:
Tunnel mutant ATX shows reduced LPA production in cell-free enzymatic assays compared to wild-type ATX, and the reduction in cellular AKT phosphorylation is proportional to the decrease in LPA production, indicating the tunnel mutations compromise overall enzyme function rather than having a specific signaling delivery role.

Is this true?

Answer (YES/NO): NO